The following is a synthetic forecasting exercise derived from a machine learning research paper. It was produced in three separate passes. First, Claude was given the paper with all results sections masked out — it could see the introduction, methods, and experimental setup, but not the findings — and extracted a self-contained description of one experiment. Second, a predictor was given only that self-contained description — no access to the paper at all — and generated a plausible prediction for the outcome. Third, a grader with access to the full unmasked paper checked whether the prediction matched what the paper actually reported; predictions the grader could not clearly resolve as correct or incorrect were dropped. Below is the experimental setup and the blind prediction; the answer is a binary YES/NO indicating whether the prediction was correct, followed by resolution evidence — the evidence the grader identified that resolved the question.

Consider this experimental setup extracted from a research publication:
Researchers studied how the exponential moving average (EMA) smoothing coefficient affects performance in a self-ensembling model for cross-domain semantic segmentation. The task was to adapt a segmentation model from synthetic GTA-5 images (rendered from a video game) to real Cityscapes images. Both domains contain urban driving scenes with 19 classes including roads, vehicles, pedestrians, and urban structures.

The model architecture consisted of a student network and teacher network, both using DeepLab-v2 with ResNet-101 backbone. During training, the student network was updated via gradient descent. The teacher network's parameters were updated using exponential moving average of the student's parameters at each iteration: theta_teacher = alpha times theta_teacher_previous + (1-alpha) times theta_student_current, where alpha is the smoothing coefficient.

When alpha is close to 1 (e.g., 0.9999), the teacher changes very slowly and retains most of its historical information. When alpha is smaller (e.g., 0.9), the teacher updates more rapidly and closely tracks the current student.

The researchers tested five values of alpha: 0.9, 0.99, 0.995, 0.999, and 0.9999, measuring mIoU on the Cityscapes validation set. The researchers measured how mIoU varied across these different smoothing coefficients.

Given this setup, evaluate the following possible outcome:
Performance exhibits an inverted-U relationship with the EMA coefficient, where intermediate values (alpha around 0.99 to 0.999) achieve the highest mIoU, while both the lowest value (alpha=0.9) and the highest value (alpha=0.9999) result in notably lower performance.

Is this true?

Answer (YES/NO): YES